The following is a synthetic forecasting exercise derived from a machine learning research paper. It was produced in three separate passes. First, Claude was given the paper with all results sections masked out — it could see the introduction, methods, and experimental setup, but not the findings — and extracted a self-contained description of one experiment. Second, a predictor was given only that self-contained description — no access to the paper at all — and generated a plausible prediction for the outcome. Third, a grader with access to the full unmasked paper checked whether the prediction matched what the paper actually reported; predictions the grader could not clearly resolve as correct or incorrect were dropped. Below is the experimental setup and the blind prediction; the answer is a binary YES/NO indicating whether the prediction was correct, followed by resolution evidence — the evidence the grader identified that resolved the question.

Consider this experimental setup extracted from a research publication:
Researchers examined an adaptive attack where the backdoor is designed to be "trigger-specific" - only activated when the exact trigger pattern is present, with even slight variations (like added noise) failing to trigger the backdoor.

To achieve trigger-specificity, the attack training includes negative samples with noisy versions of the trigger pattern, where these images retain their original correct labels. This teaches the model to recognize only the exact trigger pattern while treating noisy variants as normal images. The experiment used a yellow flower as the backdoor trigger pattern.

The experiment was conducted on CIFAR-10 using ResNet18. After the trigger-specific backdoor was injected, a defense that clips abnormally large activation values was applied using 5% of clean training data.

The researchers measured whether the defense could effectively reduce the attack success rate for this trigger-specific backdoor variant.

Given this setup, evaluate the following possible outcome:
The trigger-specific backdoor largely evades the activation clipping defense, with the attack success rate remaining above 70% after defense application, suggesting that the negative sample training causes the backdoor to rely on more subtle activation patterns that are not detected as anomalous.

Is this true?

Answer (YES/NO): NO